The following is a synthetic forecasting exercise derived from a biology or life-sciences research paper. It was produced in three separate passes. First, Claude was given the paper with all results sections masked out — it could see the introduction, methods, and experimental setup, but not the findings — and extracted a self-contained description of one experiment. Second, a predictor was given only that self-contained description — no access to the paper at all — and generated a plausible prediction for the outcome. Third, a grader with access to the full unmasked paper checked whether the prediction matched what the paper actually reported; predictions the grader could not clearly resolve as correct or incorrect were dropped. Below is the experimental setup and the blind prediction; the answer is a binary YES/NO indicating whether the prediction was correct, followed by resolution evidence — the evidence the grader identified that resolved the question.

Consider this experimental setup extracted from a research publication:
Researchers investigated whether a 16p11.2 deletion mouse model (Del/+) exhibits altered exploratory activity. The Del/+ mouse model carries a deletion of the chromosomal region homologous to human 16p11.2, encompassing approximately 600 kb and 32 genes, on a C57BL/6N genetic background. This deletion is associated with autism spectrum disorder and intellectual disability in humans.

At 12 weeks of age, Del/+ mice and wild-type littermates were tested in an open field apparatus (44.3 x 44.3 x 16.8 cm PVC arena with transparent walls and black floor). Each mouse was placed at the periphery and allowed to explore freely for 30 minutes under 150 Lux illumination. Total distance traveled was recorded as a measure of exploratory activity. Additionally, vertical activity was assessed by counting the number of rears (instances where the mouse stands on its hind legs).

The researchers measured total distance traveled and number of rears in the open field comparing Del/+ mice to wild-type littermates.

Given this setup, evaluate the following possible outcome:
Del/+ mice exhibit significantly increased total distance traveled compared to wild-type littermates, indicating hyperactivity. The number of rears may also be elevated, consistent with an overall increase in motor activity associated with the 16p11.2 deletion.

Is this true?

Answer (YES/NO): NO